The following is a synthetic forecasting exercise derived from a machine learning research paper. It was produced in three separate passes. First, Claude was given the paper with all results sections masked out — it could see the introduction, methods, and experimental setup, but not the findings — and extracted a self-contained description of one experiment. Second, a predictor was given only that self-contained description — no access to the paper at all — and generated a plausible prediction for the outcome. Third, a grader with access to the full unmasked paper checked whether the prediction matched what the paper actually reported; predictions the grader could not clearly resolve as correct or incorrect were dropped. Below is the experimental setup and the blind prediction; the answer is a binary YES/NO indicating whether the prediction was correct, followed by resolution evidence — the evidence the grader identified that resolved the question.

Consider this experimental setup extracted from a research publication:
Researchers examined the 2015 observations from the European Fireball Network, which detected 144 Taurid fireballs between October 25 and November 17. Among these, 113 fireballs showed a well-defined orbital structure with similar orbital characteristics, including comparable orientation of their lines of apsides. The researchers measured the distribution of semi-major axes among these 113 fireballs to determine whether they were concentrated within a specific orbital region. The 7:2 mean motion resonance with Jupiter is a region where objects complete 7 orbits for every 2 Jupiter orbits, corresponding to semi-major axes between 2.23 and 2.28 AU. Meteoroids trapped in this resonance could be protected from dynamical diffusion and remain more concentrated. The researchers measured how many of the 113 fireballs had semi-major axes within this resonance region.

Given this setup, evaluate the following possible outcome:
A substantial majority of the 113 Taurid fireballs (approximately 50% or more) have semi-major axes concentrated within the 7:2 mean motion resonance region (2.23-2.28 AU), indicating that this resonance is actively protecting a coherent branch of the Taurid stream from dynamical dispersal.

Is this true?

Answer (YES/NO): YES